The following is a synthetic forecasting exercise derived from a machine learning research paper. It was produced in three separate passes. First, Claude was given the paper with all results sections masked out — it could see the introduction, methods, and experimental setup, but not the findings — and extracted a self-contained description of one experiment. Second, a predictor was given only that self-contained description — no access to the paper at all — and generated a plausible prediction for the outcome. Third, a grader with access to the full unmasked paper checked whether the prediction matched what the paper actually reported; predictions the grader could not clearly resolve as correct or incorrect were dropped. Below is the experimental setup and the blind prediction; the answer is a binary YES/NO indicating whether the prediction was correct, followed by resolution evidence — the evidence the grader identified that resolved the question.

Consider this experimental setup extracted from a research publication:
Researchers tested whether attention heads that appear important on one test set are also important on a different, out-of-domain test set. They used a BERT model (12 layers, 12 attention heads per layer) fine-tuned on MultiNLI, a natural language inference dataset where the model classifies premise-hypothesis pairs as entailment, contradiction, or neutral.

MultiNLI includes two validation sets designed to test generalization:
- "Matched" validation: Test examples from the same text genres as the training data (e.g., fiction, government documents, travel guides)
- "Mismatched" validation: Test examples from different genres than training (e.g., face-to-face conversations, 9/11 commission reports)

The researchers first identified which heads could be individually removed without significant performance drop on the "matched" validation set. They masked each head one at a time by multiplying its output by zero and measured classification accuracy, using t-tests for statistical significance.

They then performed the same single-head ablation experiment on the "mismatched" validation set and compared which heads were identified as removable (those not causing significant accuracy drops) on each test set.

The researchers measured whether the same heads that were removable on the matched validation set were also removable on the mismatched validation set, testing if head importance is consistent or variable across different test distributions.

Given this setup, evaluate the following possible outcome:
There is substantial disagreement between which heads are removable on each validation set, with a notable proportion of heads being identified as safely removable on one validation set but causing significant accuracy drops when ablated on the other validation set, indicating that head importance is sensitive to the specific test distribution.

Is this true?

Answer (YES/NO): NO